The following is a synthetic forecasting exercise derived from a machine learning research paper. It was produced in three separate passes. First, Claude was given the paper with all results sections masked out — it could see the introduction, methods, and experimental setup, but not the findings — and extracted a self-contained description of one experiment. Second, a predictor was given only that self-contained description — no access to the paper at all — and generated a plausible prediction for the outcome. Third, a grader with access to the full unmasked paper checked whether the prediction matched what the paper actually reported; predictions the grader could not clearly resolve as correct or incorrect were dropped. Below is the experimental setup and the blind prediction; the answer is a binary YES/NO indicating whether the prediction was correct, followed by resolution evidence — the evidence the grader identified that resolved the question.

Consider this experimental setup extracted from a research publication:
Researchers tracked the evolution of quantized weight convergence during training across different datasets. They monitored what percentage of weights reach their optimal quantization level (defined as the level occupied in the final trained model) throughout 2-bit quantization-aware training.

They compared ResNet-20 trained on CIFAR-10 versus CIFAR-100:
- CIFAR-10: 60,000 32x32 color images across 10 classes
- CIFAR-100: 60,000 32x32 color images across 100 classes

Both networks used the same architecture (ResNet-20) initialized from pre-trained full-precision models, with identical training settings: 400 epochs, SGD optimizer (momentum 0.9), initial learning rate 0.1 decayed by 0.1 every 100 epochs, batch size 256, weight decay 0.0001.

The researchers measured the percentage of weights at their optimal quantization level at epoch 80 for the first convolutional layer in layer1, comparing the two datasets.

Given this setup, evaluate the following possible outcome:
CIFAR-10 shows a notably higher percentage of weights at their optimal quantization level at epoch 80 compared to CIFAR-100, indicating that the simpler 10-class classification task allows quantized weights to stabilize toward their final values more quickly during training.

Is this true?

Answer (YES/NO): NO